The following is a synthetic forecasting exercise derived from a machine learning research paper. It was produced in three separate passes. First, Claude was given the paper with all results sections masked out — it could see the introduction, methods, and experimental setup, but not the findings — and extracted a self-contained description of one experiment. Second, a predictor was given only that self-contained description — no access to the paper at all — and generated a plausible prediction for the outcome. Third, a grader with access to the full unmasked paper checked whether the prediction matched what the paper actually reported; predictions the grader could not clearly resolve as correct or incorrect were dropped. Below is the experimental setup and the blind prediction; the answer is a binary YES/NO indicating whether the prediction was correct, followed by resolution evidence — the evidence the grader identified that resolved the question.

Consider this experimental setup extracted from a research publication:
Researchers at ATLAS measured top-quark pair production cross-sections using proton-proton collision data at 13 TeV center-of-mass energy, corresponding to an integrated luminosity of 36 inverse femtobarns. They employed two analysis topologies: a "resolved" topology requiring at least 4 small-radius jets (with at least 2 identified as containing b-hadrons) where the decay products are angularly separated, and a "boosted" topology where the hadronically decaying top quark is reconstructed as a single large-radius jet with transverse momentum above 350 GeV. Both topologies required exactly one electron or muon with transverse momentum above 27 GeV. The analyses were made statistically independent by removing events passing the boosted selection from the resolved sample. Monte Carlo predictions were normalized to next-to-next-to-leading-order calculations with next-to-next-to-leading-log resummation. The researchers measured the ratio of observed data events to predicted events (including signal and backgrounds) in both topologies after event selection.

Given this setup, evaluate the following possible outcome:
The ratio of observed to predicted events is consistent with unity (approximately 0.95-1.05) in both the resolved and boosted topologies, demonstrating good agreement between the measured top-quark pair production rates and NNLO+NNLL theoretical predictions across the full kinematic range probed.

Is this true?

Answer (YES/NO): NO